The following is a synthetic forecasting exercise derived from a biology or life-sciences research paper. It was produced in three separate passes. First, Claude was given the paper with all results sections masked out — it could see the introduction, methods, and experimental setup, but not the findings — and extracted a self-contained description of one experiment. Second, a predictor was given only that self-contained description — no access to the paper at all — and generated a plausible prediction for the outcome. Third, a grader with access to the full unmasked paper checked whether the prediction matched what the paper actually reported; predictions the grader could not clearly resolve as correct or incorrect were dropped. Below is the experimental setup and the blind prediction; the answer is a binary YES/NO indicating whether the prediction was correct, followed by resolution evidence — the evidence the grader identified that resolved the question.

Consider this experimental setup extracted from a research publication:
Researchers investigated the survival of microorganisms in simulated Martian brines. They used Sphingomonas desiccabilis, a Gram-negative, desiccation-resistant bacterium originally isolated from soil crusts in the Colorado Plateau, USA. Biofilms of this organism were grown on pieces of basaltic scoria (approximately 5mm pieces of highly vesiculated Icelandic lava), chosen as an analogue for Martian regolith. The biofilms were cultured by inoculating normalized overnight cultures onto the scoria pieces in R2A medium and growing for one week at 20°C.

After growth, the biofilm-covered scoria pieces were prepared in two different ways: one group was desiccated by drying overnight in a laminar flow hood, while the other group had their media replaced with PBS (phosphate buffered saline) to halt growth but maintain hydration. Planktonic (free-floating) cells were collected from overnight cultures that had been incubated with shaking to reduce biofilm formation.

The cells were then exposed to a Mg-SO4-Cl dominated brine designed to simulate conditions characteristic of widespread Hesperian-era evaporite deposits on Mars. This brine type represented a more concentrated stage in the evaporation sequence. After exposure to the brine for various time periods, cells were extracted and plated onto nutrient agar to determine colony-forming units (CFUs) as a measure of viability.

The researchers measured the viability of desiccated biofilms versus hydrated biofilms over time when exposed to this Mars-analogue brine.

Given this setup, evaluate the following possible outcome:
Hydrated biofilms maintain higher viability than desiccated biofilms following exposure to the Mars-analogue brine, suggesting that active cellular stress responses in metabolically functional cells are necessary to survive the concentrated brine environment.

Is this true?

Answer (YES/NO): NO